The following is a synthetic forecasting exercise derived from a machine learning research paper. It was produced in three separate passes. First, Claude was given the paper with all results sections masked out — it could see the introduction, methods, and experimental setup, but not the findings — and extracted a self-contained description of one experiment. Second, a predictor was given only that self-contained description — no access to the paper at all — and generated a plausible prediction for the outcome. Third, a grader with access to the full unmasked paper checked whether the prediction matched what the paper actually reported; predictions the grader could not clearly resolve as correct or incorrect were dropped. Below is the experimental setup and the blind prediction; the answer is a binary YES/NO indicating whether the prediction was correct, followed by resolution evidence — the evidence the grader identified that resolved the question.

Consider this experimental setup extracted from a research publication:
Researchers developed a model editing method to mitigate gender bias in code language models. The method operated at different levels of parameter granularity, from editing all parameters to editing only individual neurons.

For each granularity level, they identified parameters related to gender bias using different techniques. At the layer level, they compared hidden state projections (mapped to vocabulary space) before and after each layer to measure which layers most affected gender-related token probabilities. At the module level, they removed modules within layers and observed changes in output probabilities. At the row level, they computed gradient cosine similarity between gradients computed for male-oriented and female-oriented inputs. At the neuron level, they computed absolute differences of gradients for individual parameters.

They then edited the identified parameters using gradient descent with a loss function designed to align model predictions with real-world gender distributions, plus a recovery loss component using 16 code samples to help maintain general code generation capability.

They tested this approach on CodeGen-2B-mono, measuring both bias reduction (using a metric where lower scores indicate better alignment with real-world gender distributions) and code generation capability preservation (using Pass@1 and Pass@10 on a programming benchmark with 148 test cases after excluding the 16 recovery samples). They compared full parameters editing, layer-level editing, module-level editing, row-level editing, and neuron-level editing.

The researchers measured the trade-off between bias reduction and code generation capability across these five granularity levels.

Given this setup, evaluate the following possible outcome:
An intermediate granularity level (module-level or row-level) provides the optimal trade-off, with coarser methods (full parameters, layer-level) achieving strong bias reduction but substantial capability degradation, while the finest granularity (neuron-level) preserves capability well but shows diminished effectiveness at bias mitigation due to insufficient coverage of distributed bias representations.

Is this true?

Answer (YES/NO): NO